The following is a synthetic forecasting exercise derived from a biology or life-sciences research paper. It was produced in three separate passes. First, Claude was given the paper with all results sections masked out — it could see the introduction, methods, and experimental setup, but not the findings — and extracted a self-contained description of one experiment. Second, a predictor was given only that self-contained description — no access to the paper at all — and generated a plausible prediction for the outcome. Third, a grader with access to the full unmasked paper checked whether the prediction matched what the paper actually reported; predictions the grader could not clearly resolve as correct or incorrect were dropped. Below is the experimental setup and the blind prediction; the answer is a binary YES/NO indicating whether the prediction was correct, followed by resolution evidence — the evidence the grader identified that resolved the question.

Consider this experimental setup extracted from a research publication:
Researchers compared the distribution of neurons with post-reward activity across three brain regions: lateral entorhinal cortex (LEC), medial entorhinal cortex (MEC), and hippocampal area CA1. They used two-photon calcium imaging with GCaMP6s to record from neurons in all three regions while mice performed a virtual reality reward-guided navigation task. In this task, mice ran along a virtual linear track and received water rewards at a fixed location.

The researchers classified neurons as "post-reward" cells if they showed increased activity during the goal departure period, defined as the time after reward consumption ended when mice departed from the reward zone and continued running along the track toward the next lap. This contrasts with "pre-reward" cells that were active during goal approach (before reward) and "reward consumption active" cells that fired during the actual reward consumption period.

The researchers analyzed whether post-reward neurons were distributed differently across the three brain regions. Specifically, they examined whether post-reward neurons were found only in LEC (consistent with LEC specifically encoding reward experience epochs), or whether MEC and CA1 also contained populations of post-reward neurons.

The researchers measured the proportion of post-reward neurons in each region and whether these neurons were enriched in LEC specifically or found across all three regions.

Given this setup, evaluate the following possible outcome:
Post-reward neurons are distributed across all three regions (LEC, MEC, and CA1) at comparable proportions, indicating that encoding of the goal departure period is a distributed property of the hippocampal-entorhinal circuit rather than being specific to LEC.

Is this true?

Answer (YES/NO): NO